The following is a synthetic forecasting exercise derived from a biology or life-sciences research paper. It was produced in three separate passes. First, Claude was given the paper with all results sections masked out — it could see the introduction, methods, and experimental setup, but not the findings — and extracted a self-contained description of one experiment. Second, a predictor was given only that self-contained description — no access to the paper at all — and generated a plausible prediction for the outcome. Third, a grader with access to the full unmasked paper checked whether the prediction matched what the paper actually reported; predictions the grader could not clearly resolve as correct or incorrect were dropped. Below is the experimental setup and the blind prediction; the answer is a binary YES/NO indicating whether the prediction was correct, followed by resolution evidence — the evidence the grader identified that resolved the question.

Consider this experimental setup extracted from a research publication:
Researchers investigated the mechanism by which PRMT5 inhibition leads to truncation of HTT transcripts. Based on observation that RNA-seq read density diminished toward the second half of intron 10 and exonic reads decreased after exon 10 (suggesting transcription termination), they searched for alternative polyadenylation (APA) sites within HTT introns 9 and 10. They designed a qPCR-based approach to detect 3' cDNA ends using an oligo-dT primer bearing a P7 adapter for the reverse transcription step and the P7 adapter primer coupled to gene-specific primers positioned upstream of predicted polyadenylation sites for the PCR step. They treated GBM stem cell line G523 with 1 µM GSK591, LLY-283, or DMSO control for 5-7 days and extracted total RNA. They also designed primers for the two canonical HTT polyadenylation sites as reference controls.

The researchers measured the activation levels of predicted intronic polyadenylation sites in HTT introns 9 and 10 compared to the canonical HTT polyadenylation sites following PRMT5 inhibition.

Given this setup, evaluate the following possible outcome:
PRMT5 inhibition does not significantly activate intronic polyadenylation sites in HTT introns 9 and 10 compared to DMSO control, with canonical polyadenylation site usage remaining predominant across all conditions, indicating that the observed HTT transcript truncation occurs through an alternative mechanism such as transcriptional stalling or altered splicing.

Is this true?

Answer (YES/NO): NO